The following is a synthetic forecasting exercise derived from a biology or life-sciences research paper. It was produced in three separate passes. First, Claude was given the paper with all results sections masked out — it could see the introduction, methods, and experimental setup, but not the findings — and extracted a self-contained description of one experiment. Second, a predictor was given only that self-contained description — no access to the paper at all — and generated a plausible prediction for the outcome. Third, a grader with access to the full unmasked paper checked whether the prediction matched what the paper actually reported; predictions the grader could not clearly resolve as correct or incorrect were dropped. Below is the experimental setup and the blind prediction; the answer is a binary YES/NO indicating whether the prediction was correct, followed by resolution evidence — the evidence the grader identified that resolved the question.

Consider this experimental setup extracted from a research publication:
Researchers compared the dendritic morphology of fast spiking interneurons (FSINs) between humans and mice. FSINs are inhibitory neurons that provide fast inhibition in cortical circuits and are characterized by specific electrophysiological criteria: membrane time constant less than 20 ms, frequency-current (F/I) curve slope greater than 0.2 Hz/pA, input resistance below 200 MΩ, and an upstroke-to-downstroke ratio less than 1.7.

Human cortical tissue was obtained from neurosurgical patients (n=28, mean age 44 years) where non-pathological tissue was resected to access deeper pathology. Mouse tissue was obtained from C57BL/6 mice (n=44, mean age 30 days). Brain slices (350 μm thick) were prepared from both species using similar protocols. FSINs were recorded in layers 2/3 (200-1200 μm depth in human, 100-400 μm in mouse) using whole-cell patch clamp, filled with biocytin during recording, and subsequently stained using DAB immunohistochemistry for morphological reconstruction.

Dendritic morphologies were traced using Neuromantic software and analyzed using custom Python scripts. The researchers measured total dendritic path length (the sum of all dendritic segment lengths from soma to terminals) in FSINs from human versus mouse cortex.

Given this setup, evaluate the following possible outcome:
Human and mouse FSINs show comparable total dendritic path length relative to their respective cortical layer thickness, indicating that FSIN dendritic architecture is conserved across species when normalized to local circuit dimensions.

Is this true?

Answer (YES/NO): NO